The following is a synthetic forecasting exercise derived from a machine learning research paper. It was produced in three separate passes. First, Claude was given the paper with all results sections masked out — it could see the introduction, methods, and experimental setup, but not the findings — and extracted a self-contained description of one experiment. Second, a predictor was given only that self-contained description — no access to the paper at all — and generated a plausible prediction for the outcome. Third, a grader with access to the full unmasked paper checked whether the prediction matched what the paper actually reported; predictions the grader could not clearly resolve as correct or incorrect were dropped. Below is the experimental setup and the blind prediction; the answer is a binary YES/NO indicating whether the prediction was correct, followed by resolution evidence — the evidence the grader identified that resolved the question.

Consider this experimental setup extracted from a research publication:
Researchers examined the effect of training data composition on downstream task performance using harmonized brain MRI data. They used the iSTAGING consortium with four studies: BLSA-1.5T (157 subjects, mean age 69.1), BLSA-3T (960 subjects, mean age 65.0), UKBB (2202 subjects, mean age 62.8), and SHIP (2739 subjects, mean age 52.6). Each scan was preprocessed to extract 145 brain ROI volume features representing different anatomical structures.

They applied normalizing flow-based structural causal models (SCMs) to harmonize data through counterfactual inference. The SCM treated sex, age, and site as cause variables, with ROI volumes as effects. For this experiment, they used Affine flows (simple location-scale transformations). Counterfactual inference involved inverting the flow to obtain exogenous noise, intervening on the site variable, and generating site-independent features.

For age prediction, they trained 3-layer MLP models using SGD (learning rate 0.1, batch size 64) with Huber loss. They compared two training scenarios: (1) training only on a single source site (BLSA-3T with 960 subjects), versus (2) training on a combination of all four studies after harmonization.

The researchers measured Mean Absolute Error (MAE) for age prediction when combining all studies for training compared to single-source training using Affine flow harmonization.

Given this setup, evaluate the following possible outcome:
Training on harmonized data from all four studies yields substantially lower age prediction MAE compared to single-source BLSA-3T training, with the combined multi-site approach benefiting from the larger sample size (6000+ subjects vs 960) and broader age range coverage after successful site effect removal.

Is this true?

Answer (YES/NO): NO